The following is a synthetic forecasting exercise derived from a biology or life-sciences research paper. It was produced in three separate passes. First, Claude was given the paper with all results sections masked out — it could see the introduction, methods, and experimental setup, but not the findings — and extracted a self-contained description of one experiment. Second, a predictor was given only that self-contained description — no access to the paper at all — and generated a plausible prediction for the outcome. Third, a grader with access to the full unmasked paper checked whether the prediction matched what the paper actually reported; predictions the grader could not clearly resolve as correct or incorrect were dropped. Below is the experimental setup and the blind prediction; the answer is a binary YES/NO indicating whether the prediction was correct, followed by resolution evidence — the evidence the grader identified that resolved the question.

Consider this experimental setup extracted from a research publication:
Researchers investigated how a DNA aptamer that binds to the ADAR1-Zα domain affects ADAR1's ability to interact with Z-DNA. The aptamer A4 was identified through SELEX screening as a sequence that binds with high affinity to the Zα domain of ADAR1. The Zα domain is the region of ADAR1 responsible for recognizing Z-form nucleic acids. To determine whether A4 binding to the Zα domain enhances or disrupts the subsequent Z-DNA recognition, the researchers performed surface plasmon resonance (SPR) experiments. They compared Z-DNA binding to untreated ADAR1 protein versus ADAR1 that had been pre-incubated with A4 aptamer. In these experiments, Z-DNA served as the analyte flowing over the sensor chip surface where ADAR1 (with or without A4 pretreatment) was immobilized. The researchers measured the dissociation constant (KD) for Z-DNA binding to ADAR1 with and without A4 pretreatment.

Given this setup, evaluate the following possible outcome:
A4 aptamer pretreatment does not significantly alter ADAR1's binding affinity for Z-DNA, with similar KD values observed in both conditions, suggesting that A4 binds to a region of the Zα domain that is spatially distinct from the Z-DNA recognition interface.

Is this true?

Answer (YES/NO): NO